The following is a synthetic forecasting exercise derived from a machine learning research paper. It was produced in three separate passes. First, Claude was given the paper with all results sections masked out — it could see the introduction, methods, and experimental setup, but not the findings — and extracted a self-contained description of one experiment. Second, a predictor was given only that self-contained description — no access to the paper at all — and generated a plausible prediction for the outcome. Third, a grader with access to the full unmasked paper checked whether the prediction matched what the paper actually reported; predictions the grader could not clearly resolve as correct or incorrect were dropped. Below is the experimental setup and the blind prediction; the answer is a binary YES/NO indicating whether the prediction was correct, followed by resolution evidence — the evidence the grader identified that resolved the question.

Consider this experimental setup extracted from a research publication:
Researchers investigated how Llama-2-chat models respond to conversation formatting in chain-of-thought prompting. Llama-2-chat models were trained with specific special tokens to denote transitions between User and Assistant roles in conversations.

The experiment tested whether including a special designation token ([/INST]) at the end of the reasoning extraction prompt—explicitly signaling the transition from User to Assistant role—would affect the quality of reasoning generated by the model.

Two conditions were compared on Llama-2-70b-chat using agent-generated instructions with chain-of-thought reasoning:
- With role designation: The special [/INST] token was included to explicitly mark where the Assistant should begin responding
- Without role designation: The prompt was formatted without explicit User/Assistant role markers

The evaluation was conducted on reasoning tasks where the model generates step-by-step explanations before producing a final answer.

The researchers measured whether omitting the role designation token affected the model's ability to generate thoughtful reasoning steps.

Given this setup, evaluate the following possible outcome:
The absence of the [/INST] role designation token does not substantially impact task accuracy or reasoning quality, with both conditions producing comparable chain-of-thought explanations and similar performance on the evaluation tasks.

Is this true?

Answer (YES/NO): NO